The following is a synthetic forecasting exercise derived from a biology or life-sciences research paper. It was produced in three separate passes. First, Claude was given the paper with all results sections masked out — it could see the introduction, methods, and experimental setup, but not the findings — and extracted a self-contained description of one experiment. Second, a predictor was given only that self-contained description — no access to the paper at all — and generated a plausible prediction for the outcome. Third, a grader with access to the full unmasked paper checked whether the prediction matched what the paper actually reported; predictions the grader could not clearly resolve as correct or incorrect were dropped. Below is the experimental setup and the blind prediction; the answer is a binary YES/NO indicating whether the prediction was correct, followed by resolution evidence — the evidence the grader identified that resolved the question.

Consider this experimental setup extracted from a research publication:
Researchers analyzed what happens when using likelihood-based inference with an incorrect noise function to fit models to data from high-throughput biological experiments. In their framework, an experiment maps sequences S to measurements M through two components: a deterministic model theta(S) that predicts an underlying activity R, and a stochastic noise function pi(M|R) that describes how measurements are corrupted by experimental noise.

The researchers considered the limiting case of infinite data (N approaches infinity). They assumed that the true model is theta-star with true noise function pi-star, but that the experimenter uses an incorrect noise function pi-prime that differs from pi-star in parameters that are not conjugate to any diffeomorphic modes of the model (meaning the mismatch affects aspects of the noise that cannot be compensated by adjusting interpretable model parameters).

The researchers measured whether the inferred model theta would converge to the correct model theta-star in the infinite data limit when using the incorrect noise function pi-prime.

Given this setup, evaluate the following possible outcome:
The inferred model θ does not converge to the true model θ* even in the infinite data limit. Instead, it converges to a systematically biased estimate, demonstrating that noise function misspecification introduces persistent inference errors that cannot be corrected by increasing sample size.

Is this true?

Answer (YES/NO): YES